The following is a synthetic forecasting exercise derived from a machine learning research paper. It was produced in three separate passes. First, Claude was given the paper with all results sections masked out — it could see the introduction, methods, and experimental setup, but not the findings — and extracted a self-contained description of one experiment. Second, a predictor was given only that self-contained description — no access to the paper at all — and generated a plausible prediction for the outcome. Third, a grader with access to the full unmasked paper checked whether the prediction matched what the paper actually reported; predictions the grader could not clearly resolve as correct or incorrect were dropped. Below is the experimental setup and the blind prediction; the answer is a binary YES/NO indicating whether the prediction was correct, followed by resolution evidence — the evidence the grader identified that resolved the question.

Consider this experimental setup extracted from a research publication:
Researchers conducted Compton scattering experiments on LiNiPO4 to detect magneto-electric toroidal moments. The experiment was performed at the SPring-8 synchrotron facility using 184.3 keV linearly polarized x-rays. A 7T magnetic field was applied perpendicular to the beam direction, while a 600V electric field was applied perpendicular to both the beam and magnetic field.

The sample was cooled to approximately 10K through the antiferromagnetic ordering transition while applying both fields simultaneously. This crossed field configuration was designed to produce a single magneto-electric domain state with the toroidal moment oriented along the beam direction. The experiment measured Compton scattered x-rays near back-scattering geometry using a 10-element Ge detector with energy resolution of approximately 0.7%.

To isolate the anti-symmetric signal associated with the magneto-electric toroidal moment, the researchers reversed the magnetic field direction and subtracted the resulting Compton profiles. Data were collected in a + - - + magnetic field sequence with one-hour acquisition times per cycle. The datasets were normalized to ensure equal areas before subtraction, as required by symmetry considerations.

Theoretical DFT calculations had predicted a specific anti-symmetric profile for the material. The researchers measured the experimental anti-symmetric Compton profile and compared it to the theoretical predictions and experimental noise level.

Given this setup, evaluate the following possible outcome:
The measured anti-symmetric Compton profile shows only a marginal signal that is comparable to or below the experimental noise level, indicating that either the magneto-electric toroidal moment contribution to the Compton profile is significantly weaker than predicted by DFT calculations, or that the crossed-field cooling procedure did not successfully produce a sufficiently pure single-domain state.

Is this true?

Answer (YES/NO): NO